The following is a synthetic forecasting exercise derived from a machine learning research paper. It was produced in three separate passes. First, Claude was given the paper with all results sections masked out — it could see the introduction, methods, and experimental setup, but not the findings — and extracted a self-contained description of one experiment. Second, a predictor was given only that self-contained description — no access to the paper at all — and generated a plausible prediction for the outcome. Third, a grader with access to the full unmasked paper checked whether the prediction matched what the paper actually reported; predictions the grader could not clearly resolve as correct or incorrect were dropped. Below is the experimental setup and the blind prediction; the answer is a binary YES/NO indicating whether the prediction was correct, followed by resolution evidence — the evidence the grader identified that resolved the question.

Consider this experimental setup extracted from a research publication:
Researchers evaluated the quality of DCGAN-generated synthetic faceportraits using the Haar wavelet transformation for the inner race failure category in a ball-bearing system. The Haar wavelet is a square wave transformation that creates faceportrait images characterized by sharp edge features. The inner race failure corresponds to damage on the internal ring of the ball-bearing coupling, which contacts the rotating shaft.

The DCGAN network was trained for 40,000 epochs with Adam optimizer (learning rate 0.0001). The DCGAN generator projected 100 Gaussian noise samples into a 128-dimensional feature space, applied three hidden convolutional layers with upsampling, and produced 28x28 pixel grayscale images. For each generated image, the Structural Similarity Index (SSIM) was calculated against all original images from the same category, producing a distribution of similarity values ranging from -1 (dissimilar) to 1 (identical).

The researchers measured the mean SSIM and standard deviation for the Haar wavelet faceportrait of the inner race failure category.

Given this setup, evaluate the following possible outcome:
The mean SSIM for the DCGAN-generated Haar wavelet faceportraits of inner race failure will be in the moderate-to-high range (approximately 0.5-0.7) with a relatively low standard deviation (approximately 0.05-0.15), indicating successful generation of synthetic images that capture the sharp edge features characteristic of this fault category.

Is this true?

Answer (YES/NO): NO